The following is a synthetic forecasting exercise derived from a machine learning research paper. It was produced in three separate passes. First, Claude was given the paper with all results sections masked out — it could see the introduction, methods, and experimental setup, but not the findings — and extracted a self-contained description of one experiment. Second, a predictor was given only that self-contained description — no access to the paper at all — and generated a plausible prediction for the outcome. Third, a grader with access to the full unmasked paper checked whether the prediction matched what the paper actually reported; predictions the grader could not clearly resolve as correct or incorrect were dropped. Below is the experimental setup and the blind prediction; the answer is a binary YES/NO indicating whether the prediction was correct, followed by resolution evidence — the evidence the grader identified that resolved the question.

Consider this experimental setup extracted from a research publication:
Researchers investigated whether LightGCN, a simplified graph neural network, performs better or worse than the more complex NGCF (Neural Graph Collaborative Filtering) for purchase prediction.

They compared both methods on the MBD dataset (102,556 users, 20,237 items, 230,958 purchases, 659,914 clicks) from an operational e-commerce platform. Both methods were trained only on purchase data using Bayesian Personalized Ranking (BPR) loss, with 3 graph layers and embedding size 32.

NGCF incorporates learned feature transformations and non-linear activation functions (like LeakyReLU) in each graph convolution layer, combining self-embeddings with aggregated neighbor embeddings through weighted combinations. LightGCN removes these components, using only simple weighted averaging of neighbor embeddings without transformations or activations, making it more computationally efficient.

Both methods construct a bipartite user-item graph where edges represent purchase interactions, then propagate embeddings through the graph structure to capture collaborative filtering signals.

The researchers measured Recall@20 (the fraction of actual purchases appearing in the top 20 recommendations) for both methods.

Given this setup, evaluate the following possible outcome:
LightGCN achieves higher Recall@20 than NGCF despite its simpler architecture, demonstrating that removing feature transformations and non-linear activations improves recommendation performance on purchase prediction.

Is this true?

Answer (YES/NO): NO